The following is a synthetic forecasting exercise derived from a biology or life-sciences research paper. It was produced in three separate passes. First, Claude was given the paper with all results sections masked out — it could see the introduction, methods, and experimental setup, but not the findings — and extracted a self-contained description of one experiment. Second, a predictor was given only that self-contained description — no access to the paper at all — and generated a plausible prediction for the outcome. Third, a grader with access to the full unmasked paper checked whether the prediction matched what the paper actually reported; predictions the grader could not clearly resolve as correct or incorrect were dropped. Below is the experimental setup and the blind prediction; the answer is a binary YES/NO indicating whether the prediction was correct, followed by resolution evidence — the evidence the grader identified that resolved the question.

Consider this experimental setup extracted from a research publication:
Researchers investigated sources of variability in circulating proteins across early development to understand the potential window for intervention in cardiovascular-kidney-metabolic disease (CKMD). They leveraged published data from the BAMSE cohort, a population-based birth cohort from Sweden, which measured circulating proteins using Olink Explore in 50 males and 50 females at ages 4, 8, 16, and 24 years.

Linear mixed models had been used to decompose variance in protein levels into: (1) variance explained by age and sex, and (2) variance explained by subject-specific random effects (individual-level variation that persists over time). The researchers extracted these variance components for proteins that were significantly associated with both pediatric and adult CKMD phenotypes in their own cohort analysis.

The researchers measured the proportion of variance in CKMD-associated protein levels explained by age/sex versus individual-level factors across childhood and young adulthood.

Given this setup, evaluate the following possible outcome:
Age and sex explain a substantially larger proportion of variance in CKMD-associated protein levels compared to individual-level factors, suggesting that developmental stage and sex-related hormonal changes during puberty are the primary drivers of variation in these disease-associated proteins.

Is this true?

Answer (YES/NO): NO